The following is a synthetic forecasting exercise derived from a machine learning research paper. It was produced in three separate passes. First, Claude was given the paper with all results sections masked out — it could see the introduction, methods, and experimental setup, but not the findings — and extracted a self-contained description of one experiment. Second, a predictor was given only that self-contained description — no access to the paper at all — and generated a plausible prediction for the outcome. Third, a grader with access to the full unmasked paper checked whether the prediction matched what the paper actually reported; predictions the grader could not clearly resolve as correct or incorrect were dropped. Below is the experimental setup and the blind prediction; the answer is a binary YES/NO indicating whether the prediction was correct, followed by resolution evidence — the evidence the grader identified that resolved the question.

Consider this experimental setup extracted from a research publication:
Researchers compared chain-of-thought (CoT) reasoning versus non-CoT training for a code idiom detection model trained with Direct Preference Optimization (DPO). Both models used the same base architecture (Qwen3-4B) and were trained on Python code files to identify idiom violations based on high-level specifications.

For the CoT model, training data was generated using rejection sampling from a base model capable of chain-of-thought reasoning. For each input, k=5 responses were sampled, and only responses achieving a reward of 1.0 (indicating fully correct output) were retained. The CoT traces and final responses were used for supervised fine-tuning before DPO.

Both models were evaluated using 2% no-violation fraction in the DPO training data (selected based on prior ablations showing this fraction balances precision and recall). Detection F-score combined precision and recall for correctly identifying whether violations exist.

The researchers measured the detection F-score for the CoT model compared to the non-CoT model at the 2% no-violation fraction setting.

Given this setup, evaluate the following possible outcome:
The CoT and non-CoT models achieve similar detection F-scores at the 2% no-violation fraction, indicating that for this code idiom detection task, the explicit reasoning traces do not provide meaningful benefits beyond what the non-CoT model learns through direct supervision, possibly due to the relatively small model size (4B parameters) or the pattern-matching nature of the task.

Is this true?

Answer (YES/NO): NO